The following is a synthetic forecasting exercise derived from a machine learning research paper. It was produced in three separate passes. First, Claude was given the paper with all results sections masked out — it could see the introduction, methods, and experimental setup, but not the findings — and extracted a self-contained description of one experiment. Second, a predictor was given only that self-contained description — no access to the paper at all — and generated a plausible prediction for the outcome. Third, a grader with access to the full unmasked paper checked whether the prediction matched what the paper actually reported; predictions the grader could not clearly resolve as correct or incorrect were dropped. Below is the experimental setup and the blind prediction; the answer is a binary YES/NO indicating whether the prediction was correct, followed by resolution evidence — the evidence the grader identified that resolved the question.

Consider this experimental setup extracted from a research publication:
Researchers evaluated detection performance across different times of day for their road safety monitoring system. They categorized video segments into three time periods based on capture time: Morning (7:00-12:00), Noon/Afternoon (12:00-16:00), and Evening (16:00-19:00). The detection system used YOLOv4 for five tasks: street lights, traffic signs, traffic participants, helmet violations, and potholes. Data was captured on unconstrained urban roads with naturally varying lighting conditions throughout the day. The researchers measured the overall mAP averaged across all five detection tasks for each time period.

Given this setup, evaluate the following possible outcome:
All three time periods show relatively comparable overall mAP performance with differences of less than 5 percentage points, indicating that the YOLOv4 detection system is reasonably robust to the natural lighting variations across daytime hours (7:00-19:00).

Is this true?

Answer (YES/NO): NO